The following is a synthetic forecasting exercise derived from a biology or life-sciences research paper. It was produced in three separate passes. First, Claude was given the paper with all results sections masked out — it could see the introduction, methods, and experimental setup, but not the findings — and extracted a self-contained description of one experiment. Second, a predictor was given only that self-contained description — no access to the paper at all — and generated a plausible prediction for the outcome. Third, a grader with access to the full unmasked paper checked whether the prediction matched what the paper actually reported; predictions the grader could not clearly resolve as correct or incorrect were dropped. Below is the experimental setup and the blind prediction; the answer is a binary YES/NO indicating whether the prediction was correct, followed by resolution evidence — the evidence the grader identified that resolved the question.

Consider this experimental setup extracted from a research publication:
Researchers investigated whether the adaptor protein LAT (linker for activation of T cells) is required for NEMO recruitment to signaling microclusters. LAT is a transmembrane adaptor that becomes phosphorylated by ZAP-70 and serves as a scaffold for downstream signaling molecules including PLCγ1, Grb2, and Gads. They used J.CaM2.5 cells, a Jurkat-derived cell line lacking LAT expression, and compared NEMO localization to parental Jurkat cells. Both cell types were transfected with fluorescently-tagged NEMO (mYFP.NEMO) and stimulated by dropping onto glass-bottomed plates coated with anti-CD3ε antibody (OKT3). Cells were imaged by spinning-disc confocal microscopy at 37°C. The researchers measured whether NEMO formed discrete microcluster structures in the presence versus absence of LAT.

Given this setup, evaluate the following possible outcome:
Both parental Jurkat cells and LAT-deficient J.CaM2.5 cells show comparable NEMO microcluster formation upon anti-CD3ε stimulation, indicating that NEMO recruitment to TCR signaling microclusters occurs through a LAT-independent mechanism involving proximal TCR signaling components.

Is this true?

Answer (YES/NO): YES